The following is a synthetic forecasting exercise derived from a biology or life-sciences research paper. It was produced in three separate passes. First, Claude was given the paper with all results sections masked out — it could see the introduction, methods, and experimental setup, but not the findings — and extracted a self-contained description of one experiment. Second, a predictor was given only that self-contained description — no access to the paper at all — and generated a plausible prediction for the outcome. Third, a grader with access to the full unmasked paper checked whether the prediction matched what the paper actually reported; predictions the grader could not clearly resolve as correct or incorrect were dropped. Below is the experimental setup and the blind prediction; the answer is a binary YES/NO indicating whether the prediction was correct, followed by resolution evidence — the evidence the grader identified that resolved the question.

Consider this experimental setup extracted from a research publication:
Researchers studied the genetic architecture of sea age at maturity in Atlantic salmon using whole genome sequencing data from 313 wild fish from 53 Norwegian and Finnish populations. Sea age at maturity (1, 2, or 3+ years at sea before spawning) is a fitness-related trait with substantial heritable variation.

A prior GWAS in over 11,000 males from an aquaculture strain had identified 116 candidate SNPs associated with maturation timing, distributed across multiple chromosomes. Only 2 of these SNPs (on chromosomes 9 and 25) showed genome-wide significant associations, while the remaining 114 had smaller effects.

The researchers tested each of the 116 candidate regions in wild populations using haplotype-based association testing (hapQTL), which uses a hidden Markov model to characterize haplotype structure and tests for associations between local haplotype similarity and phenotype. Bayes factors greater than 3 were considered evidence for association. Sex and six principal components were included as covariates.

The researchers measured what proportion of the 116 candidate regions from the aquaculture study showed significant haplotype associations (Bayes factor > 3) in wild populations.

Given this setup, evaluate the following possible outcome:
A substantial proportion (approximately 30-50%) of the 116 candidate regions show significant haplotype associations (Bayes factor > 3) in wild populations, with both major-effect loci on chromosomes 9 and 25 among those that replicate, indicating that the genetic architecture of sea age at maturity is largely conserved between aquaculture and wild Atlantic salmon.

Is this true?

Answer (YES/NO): NO